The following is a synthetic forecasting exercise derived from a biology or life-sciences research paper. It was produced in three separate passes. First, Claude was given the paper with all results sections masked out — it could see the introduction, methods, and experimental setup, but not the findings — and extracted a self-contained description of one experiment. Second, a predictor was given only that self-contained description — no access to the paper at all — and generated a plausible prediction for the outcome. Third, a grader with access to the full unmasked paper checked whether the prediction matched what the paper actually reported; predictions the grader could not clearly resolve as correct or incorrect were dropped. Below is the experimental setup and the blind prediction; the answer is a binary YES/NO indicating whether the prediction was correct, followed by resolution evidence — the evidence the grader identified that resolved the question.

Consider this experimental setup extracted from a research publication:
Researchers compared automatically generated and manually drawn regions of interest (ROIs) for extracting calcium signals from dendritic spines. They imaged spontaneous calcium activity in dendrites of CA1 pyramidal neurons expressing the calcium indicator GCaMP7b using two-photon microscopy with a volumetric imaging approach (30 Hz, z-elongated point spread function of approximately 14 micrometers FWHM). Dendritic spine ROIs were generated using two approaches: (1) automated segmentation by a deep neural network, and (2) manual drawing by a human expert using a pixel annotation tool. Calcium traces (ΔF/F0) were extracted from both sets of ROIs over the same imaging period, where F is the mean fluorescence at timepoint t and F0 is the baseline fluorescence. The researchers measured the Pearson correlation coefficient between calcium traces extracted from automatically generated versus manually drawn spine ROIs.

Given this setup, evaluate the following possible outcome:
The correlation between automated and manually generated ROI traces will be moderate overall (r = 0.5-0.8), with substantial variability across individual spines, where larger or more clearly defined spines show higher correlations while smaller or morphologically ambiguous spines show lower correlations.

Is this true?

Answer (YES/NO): NO